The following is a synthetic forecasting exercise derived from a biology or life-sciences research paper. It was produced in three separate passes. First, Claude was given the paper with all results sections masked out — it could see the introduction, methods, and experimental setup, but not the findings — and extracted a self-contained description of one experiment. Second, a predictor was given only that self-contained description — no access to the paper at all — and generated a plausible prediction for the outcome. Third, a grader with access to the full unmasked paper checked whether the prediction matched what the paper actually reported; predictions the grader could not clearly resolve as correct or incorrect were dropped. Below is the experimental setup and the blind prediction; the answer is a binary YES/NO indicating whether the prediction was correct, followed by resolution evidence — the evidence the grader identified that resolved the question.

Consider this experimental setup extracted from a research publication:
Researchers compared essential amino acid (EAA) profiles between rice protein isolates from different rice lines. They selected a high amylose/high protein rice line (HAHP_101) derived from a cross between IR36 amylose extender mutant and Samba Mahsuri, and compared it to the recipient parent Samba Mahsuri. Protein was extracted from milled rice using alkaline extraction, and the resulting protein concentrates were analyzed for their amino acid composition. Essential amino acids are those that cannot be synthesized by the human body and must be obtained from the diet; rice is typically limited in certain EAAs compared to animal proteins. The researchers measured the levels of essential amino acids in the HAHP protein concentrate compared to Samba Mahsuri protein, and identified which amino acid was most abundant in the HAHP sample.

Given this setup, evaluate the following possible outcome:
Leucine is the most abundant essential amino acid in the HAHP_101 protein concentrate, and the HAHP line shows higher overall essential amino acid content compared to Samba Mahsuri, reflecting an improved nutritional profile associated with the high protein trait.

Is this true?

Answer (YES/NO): NO